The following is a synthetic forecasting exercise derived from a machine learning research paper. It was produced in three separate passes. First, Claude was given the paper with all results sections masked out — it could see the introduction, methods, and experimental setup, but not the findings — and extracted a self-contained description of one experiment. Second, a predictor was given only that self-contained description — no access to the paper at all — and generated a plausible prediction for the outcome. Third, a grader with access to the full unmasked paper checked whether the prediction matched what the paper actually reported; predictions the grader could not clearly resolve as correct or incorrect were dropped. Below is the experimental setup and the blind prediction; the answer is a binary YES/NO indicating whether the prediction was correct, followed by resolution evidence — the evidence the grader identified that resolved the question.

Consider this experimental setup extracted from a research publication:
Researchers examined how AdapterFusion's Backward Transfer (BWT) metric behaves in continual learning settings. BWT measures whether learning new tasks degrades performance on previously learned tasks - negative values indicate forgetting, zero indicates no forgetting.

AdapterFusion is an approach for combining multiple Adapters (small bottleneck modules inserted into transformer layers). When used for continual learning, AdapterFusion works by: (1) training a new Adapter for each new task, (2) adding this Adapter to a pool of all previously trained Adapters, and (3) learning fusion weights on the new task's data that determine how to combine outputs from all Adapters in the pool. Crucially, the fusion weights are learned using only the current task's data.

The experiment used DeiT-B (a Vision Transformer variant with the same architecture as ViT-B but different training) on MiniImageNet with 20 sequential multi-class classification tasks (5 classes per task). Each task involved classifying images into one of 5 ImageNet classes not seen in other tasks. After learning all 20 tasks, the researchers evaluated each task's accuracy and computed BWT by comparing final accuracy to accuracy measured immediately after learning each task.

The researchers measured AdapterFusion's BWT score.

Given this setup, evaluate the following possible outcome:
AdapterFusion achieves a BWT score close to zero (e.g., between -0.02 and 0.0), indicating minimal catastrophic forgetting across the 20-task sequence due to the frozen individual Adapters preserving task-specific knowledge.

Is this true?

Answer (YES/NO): NO